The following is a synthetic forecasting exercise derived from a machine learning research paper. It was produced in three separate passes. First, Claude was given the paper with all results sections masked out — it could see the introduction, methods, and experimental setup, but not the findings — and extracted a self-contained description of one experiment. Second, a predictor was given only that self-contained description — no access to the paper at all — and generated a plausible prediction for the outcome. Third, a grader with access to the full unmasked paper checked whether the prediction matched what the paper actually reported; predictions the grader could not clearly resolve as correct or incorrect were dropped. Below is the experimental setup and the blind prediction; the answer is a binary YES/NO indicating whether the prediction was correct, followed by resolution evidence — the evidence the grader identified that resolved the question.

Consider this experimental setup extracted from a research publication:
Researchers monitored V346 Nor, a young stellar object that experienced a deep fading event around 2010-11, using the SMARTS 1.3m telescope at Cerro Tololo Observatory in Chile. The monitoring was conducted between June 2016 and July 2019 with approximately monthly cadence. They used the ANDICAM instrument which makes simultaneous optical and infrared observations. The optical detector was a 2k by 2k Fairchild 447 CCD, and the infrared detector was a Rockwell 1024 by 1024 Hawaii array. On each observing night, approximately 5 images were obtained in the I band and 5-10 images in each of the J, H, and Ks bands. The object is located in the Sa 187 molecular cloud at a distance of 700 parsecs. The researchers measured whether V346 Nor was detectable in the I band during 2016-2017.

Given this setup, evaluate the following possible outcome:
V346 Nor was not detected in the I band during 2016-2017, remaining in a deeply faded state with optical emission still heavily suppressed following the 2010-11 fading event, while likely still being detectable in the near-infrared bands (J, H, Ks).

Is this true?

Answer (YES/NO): YES